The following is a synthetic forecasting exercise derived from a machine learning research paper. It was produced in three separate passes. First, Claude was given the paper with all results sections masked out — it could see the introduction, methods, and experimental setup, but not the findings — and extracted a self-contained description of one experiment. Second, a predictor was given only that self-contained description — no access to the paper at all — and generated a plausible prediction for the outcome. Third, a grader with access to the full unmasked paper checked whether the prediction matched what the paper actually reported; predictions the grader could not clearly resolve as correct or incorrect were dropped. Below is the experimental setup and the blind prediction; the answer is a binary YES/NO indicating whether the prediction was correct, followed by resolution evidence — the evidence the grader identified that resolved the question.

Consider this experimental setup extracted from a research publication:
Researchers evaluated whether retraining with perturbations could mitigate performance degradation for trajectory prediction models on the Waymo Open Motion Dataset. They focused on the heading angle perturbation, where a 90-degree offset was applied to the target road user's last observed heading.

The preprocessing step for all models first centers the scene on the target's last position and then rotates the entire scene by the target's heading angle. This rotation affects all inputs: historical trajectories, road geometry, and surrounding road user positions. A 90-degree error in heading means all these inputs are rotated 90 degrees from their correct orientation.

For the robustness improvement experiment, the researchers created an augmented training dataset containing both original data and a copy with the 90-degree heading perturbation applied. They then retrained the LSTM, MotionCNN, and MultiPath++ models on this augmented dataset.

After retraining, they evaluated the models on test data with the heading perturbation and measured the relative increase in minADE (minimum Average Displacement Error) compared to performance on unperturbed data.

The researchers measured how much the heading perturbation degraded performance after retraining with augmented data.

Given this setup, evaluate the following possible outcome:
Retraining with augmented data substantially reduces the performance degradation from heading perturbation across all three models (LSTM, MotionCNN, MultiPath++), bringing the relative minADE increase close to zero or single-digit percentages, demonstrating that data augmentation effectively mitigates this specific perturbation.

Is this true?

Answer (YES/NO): NO